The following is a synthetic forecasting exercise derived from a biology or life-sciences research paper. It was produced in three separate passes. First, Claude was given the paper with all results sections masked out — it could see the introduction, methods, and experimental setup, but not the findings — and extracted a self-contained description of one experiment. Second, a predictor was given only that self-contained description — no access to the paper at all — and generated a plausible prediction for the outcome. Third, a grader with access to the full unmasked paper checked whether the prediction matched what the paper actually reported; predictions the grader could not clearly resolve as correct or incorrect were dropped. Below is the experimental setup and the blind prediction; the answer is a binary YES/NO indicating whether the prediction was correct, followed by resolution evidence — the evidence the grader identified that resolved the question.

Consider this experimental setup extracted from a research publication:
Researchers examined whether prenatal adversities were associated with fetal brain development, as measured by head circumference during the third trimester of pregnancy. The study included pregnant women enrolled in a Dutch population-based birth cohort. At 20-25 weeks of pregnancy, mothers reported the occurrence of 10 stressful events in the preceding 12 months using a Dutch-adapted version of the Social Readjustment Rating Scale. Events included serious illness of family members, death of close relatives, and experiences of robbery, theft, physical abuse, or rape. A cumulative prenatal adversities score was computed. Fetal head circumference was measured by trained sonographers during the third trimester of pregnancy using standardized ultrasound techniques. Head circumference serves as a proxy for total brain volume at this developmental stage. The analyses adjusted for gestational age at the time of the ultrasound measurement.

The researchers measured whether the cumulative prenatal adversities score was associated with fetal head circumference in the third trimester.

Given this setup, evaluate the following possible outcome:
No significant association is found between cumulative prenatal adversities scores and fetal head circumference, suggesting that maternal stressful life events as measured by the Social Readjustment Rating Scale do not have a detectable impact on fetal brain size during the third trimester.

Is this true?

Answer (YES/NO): YES